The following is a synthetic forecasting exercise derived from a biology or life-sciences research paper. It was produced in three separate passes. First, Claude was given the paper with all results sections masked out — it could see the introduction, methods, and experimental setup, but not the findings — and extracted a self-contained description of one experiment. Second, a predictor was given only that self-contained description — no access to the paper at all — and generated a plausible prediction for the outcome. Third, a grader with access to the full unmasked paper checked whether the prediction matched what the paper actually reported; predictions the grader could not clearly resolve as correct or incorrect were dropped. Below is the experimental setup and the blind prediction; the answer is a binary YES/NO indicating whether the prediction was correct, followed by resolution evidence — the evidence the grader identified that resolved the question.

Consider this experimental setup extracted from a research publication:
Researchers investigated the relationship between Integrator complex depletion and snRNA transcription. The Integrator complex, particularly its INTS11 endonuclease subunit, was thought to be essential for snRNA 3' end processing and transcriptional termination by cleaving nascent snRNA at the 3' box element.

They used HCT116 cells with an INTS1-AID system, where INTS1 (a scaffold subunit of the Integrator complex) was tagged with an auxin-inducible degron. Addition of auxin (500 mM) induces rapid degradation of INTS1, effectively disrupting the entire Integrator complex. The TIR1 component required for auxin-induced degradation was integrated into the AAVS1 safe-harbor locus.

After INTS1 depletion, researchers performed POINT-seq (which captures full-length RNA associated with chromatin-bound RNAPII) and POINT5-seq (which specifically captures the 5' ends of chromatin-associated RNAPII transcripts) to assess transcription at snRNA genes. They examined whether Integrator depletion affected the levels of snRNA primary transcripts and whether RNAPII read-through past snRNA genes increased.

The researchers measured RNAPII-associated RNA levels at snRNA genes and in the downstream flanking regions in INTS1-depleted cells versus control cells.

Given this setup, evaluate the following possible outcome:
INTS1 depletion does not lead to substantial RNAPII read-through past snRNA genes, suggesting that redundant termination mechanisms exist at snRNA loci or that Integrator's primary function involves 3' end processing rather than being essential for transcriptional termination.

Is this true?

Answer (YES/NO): NO